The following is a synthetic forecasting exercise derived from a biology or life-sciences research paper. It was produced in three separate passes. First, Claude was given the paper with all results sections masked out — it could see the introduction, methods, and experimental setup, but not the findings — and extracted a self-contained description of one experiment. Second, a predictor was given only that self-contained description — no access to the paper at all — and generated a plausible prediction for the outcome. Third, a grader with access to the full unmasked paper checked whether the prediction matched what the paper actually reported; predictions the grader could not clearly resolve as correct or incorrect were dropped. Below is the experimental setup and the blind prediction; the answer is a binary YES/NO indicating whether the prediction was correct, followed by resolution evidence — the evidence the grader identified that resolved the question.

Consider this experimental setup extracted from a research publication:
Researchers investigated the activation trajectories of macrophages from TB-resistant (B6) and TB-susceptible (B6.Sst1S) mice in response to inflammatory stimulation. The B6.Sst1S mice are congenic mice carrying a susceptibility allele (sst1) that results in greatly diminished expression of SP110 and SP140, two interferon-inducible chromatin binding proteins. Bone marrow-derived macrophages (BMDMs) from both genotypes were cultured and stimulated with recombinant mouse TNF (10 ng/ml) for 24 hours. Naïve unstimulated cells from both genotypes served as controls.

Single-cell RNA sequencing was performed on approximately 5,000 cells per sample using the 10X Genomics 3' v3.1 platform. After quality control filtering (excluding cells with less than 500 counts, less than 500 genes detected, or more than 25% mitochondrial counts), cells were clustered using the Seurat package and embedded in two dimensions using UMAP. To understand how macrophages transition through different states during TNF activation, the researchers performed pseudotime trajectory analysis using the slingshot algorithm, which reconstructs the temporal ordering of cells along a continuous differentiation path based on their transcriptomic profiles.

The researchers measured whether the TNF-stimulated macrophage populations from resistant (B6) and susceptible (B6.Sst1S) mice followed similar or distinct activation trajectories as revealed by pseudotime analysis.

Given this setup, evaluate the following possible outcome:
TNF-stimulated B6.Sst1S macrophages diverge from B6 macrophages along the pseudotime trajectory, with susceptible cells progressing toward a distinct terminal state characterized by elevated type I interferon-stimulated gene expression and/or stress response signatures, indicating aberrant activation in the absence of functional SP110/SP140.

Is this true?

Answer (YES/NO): YES